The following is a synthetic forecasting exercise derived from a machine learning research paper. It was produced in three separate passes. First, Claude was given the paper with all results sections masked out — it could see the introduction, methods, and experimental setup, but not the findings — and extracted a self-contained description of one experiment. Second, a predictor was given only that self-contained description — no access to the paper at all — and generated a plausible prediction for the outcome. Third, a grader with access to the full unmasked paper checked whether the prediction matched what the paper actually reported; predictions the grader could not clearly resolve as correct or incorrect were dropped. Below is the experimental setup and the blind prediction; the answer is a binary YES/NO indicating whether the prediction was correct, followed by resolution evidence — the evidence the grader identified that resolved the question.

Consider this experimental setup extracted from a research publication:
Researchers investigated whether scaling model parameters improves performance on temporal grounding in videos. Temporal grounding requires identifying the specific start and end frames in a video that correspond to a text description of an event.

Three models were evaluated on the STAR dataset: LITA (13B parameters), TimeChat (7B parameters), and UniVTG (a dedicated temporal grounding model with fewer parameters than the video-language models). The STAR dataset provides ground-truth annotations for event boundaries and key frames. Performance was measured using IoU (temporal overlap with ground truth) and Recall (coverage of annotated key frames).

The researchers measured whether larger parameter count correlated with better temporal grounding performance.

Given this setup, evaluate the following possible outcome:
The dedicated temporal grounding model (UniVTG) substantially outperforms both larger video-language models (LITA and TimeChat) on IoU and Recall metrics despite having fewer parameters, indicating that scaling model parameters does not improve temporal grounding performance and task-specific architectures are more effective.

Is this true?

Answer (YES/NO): YES